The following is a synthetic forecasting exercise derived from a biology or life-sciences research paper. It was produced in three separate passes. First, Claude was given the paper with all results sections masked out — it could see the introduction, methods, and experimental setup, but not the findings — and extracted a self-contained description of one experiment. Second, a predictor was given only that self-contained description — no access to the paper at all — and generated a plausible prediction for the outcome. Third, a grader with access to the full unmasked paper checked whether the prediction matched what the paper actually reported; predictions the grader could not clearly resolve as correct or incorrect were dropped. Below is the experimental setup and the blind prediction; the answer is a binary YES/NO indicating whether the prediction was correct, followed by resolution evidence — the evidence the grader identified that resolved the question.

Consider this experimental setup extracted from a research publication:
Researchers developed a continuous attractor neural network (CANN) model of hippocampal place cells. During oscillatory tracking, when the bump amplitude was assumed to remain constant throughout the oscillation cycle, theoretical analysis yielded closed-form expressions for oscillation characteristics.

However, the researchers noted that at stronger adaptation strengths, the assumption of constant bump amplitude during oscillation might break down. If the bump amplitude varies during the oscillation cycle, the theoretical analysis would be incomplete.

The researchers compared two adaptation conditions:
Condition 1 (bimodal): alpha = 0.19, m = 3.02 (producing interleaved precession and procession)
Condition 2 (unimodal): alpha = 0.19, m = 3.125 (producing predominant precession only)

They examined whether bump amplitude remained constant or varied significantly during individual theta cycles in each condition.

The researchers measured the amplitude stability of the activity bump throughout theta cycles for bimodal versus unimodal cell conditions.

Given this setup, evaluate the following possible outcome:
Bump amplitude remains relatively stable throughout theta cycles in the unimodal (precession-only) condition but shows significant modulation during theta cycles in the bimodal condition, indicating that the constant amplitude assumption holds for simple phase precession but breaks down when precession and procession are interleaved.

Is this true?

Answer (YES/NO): NO